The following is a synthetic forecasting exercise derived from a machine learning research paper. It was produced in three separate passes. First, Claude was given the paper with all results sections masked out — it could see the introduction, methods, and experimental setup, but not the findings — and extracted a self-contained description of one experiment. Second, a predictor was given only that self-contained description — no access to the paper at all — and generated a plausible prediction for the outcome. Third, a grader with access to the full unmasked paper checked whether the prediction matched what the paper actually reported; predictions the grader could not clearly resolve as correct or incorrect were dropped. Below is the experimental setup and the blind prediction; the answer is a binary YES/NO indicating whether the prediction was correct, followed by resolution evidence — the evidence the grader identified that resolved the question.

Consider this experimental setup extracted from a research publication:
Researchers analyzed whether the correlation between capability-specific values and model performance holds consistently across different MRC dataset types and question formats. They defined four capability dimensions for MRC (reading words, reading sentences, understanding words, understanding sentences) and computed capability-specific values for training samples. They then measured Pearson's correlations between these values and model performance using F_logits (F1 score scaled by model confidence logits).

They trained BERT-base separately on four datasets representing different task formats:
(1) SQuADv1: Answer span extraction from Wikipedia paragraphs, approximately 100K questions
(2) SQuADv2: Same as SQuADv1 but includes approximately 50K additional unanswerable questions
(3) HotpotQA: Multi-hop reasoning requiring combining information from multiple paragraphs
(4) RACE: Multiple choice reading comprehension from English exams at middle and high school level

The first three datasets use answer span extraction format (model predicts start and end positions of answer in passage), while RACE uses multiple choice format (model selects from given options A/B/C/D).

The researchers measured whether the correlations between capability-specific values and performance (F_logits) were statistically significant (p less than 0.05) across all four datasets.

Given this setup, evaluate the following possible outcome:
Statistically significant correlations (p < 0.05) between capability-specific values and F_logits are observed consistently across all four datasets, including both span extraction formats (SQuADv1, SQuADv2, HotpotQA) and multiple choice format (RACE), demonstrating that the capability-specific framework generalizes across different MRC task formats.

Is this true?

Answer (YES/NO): YES